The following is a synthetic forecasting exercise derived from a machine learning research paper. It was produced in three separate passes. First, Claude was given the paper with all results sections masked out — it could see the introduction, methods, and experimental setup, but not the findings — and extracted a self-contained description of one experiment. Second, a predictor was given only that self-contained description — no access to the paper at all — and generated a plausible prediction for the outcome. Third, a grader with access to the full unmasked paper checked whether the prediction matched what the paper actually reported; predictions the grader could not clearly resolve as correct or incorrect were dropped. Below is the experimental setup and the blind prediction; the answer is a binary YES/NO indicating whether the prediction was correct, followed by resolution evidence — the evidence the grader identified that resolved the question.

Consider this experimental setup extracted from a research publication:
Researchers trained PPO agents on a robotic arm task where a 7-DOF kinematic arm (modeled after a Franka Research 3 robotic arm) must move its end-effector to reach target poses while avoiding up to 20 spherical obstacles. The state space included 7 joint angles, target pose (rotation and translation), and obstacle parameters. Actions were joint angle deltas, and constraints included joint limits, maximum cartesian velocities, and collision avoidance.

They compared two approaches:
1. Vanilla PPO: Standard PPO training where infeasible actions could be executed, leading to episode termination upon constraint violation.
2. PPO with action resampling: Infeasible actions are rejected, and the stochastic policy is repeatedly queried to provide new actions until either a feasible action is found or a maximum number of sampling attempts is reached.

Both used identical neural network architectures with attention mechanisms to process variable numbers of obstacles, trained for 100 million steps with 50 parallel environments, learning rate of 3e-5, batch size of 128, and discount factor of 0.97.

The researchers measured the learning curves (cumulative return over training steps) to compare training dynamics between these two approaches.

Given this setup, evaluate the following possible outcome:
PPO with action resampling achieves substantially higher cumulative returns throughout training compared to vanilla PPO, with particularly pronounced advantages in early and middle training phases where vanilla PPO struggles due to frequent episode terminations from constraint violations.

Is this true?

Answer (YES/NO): NO